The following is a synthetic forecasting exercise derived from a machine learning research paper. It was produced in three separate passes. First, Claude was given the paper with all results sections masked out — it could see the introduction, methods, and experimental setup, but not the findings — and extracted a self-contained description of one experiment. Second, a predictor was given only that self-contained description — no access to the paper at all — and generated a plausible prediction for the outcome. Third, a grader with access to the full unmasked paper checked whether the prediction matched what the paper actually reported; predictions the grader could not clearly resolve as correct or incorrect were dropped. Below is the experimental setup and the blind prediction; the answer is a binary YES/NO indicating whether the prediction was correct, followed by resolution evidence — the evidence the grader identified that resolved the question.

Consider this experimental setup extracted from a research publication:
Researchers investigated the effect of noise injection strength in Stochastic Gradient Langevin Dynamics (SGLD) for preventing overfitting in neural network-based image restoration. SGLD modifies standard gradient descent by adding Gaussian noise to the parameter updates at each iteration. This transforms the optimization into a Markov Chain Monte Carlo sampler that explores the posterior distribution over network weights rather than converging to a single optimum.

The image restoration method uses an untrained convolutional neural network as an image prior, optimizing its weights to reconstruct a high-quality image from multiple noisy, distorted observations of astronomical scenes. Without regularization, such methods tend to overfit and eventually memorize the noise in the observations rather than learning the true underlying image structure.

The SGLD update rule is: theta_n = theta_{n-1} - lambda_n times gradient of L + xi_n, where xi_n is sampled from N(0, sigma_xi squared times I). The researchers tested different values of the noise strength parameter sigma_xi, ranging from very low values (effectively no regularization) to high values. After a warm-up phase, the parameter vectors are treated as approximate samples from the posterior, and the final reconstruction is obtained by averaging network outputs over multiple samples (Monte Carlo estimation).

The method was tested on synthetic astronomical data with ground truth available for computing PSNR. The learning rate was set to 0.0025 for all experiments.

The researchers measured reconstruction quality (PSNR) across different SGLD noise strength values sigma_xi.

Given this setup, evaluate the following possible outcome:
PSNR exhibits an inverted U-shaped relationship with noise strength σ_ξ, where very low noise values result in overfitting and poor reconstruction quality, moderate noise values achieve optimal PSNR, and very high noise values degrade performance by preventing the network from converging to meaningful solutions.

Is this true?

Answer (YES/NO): YES